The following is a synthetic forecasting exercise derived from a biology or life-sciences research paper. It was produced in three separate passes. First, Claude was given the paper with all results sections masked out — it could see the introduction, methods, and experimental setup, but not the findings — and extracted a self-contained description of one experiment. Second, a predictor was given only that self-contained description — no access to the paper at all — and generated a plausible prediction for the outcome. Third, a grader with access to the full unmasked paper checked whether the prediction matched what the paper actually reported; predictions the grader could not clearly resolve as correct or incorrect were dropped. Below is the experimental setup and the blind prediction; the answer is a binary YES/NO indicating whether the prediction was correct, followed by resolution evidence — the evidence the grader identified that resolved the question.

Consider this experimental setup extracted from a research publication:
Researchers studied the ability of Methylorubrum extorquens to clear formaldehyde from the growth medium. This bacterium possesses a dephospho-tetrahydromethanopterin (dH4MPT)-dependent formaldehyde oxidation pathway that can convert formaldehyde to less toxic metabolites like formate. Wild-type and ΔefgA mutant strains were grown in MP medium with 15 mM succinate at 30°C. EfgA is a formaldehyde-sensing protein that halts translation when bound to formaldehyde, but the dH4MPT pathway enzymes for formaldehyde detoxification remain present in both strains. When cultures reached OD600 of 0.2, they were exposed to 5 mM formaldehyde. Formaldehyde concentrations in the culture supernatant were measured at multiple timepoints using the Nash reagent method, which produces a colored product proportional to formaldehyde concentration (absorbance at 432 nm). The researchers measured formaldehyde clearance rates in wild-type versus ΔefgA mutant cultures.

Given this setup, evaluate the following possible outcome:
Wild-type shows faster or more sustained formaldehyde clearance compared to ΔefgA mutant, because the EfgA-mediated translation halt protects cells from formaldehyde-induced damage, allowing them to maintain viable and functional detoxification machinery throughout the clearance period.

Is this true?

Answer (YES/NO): NO